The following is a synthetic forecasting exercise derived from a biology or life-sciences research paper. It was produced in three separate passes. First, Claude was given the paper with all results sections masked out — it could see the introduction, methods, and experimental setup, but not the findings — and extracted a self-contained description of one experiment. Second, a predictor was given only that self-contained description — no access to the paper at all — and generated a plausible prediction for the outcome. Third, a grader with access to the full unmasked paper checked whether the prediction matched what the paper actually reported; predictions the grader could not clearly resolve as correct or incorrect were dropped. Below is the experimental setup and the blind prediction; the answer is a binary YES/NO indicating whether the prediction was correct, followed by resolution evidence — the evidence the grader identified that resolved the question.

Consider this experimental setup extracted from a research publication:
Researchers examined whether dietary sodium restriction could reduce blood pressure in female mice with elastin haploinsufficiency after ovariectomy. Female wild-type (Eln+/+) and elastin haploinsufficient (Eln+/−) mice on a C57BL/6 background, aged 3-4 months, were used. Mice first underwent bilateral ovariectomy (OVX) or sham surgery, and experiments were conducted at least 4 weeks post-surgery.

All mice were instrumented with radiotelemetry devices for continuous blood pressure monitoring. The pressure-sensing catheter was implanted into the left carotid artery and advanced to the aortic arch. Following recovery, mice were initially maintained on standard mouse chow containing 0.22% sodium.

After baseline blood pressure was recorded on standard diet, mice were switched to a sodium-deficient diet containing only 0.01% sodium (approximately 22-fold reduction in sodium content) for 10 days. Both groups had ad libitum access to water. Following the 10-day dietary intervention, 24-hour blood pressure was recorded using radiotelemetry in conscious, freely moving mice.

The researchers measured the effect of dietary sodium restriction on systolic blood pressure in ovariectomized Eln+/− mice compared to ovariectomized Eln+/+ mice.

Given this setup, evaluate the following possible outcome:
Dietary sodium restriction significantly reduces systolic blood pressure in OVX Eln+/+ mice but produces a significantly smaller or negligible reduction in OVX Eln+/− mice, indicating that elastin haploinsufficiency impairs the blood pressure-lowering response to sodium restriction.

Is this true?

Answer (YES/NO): NO